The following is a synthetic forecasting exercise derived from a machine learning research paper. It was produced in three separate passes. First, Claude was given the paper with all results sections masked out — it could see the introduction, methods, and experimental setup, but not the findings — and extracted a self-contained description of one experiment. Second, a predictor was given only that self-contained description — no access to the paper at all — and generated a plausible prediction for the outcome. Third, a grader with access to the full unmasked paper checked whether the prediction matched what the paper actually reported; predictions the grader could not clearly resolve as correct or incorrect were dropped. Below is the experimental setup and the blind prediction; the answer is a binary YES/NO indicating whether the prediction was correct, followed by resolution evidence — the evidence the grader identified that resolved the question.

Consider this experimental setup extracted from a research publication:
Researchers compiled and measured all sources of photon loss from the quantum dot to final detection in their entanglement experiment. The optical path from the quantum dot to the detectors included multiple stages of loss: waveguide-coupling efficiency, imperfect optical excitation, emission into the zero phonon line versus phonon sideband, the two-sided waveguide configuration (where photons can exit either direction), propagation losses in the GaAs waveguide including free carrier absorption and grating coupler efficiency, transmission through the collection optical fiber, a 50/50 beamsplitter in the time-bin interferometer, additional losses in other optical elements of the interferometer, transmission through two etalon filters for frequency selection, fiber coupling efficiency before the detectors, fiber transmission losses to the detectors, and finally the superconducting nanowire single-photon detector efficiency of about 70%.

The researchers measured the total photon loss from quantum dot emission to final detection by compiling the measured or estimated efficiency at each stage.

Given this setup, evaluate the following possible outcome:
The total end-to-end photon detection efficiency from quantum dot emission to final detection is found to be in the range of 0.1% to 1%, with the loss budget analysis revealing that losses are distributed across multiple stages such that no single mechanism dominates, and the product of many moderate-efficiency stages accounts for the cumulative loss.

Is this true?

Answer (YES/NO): NO